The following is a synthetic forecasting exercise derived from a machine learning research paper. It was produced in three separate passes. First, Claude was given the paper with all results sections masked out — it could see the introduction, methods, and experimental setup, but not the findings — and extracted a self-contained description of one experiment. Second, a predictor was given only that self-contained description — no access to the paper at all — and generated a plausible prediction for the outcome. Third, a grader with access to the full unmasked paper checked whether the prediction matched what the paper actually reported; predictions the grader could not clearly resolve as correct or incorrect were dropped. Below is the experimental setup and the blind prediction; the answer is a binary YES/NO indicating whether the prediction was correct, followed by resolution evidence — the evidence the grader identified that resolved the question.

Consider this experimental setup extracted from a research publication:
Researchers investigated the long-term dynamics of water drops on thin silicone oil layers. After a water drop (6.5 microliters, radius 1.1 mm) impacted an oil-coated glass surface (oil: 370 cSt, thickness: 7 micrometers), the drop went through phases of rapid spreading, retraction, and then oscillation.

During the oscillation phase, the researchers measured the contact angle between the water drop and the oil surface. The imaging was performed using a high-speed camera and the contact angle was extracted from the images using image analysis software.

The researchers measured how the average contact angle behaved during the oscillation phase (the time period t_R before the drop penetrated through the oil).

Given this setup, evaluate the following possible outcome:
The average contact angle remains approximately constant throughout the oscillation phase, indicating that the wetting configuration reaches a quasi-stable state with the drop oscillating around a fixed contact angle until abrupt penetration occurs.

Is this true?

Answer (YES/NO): YES